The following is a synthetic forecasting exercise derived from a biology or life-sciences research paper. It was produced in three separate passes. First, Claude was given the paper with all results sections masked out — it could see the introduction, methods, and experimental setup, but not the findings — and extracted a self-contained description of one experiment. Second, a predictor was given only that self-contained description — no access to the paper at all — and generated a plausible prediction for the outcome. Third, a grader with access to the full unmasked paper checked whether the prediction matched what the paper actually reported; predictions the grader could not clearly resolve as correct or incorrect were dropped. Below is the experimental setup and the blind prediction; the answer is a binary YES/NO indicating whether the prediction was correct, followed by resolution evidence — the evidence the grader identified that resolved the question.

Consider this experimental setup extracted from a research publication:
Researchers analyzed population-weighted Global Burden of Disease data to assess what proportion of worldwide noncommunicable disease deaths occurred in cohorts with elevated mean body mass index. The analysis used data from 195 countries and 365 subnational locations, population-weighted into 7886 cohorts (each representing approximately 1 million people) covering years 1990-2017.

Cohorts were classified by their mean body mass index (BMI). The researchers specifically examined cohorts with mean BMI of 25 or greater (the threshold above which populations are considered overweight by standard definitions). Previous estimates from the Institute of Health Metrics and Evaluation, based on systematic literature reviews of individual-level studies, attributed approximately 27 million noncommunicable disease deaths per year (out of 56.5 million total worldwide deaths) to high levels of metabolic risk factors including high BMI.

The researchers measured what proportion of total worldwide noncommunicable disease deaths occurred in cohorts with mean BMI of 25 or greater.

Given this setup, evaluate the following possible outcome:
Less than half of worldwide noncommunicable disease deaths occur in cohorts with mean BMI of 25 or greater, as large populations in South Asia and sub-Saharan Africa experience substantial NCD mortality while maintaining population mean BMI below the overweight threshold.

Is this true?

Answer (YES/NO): YES